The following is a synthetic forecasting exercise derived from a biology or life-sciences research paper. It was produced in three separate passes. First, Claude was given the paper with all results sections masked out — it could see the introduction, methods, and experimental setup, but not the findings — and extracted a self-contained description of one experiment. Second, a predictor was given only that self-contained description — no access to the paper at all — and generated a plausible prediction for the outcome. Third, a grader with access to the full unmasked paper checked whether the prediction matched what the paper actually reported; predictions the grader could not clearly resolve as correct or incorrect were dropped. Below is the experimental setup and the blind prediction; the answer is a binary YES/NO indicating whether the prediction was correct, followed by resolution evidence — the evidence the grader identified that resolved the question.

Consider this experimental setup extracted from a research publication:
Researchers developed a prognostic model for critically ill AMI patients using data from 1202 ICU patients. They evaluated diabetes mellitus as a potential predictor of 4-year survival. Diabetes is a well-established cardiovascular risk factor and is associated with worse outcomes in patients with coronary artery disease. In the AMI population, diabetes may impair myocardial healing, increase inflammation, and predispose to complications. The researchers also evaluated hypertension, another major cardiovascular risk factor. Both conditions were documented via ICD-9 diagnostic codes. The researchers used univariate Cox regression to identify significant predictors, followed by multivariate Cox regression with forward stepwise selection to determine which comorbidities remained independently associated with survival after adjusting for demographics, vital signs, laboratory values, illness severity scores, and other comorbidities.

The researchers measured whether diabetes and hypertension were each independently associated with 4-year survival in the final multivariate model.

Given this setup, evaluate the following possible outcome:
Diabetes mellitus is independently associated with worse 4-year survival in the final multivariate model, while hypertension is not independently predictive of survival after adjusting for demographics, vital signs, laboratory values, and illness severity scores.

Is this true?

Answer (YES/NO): NO